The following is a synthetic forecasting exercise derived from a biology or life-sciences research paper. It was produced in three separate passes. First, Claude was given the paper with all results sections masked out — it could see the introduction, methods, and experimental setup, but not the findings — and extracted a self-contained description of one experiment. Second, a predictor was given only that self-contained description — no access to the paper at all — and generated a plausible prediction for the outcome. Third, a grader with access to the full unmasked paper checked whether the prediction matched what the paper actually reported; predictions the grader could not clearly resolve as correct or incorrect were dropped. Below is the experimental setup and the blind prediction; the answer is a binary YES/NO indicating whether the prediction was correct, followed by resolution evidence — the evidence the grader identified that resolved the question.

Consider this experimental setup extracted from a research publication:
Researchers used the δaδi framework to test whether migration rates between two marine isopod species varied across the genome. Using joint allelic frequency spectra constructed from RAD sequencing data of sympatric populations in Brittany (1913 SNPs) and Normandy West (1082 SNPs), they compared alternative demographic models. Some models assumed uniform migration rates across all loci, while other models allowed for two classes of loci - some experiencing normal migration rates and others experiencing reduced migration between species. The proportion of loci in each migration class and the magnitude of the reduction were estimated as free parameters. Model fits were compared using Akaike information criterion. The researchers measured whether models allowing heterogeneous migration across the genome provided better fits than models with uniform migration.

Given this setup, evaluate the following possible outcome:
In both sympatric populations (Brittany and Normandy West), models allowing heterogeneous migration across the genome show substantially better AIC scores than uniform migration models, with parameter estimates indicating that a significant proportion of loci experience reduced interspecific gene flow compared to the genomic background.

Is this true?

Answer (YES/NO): YES